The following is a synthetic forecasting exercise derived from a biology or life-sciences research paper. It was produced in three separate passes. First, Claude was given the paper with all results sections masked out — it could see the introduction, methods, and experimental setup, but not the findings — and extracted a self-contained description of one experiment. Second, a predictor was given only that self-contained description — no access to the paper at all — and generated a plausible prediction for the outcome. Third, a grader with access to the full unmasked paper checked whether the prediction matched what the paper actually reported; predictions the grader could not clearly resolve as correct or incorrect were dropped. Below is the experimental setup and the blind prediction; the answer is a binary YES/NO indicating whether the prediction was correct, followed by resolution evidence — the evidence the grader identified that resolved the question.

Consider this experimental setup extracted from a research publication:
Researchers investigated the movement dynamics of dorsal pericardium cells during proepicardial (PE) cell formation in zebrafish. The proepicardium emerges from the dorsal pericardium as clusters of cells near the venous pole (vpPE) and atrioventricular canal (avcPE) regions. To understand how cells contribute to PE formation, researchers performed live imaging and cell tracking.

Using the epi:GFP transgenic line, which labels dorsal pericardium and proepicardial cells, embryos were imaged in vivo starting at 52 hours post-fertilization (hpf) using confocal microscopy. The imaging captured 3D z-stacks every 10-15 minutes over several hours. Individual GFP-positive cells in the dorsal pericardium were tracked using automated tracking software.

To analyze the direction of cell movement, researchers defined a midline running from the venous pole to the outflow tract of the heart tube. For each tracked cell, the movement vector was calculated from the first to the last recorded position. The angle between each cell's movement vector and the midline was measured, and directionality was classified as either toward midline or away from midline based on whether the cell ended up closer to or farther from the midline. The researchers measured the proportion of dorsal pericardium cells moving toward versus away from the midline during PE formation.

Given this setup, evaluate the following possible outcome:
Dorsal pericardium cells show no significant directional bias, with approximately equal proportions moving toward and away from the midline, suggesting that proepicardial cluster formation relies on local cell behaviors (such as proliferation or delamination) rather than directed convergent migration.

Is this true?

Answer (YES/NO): NO